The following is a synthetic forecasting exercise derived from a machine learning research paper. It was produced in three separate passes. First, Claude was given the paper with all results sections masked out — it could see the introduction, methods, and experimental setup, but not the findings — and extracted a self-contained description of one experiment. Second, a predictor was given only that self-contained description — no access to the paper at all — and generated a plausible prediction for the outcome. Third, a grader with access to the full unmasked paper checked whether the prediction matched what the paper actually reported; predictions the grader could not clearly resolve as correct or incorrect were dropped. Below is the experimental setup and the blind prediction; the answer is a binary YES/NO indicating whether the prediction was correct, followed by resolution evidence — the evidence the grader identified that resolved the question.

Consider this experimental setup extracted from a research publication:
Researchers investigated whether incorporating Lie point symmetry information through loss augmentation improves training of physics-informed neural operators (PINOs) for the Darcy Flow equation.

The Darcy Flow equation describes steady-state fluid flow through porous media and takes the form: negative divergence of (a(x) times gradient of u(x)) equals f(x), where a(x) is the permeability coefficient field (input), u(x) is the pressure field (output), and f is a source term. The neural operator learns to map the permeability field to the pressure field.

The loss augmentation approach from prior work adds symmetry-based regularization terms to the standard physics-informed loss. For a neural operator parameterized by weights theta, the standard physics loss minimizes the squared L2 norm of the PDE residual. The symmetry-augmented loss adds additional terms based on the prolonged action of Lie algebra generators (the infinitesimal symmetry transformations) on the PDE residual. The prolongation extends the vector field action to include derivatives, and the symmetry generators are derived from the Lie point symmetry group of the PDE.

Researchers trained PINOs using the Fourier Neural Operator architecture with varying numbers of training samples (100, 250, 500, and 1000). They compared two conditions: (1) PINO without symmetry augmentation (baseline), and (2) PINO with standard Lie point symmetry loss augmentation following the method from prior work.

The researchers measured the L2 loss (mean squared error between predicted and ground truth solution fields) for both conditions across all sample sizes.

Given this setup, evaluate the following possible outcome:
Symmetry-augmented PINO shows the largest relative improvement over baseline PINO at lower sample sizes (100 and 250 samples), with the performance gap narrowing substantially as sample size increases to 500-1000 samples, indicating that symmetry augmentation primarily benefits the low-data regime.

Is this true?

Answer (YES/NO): NO